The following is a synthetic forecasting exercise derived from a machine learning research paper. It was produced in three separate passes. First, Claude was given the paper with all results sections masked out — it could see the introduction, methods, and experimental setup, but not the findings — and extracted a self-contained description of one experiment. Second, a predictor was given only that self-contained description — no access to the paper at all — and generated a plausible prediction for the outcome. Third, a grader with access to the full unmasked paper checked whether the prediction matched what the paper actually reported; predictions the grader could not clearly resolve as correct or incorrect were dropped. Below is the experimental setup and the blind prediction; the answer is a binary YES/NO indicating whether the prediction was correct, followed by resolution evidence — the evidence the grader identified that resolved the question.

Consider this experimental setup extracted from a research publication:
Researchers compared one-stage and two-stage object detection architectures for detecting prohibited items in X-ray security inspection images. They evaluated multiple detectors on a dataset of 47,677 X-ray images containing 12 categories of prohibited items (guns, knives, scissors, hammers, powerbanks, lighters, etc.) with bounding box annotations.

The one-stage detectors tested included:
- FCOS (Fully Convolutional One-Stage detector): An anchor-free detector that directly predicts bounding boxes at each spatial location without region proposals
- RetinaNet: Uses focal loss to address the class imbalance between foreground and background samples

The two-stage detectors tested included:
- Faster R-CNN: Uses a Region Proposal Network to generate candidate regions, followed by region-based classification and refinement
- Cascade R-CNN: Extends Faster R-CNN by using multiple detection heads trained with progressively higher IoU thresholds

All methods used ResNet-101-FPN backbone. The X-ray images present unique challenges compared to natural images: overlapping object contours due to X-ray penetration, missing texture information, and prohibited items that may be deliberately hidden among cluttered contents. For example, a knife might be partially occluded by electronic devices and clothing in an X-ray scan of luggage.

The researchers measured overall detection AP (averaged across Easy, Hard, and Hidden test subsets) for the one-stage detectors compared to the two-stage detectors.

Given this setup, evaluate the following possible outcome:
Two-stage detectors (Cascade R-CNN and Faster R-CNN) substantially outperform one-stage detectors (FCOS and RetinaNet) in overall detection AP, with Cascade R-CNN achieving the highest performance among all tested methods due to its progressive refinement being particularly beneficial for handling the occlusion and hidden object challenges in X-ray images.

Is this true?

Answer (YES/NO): YES